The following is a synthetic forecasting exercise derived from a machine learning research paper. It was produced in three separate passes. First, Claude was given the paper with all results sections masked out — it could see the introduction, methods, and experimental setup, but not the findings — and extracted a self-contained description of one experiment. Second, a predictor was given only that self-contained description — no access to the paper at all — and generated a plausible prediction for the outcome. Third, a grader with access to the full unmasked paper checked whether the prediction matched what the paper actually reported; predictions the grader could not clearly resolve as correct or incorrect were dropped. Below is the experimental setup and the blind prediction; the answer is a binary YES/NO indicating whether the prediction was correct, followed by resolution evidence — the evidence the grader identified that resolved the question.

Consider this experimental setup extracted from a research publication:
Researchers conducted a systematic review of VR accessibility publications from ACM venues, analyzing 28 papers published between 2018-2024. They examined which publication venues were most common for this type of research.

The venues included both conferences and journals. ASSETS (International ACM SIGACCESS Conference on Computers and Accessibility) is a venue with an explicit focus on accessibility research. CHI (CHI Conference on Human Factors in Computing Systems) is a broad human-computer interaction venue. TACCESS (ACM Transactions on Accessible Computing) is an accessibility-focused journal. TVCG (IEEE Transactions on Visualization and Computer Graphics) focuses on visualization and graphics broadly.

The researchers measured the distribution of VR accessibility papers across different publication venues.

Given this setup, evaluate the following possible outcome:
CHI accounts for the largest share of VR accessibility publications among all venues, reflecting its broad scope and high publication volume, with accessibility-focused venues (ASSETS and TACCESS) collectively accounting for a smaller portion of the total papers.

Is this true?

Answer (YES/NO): NO